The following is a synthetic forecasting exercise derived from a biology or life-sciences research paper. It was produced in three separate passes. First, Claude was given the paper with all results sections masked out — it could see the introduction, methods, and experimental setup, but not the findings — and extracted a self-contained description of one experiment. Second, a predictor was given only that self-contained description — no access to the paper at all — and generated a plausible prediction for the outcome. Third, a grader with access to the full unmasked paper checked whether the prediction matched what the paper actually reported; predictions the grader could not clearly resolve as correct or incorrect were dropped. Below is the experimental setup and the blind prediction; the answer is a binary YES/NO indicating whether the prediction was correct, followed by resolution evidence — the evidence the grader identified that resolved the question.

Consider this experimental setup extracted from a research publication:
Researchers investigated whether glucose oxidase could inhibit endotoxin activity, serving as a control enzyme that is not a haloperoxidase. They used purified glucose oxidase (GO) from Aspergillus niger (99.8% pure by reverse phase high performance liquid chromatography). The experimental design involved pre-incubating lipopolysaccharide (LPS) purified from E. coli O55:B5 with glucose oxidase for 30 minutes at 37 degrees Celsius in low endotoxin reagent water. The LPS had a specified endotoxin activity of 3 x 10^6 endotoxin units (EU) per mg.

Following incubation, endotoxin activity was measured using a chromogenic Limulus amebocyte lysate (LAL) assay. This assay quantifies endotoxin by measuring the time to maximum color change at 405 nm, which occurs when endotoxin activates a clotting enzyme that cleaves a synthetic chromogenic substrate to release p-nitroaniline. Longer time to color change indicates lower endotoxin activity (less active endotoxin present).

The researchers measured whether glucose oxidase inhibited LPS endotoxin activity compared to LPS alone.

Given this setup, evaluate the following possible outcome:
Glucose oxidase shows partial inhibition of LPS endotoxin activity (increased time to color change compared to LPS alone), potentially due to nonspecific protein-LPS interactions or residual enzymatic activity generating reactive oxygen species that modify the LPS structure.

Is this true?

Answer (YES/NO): NO